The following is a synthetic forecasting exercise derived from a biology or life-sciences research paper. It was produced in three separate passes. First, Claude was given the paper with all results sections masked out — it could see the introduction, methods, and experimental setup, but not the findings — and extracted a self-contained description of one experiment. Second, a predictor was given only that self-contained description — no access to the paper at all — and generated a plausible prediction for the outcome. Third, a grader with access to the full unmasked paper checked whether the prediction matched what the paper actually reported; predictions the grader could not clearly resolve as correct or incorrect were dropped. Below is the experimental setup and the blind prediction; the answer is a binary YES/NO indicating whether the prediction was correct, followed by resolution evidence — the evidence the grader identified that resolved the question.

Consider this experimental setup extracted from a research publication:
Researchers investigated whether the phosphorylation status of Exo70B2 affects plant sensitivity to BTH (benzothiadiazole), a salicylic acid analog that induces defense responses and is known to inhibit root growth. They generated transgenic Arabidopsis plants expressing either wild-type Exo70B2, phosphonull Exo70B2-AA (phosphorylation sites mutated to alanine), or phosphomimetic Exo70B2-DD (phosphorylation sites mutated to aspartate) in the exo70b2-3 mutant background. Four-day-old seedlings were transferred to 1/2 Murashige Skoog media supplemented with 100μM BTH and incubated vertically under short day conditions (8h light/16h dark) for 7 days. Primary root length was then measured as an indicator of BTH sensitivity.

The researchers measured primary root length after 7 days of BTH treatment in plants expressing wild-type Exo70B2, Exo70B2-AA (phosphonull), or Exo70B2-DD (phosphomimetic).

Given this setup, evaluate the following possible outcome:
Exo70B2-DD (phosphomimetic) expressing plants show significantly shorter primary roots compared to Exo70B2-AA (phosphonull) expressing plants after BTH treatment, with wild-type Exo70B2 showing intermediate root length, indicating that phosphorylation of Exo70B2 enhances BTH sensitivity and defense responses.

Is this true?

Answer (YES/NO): NO